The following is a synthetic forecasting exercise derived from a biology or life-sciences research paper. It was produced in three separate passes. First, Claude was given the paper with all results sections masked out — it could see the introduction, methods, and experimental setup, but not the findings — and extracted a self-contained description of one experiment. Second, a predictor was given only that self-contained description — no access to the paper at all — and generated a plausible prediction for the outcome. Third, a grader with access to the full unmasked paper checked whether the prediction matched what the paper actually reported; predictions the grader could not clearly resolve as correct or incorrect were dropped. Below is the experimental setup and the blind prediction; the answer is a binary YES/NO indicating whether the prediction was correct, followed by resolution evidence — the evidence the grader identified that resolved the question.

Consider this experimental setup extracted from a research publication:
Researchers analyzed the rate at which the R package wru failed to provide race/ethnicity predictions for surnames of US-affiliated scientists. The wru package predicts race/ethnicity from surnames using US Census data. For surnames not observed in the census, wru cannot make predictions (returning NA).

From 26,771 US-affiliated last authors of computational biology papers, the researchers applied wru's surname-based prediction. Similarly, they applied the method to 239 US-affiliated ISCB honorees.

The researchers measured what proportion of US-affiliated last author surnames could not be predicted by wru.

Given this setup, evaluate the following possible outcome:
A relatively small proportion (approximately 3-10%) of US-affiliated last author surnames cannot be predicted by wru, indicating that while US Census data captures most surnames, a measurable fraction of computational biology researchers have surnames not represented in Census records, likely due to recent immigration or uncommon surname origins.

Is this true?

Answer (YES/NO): NO